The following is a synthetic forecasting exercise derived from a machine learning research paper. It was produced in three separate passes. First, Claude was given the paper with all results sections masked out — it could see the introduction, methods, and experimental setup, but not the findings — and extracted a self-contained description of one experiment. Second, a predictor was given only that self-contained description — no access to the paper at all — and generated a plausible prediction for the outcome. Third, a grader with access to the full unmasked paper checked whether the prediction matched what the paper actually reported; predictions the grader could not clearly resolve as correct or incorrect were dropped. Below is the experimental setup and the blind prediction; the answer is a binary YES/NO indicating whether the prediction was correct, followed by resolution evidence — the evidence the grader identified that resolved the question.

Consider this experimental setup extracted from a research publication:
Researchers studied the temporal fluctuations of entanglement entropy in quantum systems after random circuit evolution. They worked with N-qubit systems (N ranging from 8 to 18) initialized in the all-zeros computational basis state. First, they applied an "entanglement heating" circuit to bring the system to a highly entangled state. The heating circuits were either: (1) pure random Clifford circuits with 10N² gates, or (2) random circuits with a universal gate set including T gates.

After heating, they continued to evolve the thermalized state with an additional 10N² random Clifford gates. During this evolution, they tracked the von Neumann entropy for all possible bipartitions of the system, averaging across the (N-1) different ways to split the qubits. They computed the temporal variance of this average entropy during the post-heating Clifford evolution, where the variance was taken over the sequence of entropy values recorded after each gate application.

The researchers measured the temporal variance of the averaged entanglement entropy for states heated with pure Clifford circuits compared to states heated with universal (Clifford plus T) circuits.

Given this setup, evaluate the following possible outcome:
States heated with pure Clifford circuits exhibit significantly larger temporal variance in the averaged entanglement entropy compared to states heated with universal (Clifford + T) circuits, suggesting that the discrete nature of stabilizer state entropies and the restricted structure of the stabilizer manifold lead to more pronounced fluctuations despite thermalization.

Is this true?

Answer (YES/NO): YES